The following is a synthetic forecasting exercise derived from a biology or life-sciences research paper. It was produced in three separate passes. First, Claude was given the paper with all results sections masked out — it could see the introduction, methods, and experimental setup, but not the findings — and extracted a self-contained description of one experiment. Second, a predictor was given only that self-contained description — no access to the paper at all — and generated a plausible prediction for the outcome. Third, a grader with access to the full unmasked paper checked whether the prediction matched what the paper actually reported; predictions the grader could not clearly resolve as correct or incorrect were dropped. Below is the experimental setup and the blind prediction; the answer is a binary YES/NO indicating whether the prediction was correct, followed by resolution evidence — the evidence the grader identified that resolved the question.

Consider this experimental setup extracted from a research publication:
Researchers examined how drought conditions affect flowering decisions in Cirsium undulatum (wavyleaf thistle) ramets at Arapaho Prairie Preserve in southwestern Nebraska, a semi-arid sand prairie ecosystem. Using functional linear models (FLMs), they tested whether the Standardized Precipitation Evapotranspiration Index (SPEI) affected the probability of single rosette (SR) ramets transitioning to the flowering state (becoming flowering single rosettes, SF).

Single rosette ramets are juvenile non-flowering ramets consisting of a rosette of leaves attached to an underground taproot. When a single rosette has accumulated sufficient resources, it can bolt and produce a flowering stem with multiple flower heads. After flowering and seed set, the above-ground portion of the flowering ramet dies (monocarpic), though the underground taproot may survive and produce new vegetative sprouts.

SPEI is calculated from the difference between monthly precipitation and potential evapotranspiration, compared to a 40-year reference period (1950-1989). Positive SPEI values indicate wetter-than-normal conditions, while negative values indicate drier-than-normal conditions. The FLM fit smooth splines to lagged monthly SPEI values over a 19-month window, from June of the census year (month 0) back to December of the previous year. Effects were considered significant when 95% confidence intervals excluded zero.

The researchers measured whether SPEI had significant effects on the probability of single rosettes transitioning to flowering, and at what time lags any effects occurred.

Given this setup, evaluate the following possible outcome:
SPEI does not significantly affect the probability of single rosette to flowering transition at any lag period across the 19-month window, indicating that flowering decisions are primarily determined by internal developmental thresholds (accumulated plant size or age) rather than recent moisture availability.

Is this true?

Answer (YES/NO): YES